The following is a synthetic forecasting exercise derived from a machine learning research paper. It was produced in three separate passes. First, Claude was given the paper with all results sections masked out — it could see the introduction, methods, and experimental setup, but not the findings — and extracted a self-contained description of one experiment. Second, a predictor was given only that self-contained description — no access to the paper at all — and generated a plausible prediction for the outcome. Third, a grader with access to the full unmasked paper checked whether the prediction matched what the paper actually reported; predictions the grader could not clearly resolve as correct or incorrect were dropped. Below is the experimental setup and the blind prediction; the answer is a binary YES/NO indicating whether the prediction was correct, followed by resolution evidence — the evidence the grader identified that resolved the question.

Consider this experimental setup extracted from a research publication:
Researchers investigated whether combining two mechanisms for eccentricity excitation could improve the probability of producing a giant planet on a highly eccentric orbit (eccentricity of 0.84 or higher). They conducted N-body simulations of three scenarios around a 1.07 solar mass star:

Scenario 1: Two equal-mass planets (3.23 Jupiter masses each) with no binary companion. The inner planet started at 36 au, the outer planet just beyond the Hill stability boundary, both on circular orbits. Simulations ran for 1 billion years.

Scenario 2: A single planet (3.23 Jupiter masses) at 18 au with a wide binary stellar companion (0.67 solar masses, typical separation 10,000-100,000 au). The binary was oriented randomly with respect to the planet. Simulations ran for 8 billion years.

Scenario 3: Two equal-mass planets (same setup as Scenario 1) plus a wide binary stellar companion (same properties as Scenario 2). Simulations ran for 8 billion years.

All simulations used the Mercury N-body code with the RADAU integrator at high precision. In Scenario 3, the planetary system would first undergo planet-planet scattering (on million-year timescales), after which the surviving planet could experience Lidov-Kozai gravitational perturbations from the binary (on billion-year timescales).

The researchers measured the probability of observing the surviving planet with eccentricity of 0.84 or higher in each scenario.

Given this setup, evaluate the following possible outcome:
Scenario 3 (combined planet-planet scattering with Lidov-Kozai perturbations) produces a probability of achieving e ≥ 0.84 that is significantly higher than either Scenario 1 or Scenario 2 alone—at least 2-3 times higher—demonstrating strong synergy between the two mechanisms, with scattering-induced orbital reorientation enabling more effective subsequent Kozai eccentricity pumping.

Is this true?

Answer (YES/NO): YES